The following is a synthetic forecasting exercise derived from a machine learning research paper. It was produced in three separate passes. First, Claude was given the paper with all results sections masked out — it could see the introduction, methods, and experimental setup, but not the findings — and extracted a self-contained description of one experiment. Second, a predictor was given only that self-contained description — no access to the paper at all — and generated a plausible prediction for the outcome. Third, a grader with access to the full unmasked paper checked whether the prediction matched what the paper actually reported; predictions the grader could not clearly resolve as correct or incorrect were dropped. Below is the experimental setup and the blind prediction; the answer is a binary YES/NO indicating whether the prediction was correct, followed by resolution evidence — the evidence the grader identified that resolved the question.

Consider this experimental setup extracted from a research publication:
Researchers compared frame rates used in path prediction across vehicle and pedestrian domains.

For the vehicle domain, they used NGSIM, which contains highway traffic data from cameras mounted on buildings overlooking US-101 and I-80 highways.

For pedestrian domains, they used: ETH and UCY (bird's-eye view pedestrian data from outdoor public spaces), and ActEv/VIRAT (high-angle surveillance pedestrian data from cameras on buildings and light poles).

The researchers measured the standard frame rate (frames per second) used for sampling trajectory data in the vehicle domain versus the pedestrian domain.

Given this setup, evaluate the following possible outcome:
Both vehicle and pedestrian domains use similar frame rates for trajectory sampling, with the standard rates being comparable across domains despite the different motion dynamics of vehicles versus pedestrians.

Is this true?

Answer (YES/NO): NO